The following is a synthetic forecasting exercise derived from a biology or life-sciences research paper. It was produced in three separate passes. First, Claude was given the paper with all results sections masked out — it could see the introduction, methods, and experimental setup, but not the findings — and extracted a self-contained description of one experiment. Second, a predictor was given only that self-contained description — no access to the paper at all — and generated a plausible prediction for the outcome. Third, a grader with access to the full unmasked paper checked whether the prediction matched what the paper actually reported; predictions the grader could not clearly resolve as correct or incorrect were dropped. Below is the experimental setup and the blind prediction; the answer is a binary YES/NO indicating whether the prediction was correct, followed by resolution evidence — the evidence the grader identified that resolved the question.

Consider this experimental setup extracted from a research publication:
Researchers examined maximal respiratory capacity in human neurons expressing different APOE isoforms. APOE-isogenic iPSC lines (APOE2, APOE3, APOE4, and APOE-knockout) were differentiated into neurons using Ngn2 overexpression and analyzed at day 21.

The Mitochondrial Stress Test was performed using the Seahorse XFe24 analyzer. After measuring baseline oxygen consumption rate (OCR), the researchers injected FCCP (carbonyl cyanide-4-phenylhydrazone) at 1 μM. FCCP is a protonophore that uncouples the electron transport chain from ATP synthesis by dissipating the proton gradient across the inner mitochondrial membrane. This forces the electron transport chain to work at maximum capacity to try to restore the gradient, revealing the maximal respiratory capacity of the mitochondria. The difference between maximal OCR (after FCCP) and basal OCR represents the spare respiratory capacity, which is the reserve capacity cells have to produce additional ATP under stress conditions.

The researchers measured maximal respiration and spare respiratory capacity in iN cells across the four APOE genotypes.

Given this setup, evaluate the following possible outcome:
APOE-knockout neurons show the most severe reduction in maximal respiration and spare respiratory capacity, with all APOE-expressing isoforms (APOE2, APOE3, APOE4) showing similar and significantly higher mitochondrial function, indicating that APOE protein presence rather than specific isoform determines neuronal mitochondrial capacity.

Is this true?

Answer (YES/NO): NO